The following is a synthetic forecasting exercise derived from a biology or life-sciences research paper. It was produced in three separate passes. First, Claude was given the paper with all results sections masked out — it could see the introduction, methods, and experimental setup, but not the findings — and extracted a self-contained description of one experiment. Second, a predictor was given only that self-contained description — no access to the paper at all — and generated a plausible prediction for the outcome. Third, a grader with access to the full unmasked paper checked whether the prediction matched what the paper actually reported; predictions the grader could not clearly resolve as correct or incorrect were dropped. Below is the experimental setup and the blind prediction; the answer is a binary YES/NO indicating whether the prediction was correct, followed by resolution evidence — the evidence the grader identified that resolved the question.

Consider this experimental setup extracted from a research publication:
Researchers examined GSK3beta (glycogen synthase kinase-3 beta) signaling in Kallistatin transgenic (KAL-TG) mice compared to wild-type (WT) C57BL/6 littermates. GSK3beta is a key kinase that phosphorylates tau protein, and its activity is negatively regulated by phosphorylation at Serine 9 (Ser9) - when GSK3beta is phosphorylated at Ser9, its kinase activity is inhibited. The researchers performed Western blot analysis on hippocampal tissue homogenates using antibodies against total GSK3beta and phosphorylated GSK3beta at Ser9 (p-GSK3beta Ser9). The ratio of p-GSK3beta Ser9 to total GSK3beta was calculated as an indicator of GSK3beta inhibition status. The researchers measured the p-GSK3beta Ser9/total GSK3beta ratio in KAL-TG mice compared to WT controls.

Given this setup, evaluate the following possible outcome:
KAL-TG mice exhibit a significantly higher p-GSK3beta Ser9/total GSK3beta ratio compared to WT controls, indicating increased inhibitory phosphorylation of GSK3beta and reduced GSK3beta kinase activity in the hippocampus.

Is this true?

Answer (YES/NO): NO